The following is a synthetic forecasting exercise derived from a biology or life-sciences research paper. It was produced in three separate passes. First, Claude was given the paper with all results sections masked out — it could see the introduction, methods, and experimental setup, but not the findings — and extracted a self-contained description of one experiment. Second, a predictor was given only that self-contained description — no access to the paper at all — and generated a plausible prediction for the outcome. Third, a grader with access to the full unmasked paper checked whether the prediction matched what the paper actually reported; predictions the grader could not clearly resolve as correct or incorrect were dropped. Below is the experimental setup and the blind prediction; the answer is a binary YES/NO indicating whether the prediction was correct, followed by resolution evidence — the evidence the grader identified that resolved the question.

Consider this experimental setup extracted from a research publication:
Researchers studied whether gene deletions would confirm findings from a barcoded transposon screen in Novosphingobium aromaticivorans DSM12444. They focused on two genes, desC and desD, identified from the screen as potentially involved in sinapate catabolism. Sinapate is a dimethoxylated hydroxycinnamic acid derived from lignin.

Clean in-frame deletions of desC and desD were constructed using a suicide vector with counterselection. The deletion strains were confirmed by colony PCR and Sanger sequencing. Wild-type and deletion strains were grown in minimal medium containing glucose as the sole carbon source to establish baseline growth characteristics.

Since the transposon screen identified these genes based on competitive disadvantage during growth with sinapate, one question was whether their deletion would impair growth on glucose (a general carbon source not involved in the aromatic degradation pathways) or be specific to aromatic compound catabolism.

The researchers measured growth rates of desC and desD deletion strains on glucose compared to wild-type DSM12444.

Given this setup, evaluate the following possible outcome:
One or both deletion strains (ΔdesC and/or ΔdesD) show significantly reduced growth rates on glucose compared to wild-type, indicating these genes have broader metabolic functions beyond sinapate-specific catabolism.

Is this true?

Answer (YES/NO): NO